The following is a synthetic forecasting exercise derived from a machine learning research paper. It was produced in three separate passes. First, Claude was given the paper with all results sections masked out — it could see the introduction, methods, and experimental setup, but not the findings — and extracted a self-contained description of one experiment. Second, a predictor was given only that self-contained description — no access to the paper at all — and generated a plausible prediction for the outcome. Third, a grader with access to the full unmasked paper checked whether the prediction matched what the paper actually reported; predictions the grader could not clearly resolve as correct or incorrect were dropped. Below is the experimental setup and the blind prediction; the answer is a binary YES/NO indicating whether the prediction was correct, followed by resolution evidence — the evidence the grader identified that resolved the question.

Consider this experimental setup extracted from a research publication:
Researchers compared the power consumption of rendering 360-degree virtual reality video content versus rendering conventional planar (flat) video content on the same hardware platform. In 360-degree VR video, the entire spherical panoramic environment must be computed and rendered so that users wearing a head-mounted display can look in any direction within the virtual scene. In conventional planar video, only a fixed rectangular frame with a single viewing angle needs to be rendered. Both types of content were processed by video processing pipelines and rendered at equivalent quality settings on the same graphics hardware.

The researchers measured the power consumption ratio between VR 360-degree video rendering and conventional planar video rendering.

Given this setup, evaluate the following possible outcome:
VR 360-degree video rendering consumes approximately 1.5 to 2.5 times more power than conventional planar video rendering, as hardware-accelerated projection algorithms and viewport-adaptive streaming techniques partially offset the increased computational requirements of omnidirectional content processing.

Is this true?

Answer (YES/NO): YES